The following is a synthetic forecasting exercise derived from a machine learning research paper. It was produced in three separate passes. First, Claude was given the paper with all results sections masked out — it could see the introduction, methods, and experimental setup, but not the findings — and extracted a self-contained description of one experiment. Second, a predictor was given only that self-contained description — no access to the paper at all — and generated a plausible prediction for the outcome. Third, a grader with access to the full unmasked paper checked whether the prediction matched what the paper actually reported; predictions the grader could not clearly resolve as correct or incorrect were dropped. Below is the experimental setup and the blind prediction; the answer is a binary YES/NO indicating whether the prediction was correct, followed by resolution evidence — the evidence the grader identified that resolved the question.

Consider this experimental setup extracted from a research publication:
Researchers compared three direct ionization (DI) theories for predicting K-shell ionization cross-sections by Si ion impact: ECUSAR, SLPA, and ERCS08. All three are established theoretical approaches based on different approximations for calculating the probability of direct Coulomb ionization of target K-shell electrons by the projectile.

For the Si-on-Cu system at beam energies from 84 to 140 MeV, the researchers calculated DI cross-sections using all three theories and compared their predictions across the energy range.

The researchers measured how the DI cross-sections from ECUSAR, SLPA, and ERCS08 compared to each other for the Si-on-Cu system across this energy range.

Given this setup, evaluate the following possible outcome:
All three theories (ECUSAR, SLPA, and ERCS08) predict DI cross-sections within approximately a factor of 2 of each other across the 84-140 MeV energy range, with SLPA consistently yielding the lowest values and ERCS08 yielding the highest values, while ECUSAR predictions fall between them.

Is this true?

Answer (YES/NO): NO